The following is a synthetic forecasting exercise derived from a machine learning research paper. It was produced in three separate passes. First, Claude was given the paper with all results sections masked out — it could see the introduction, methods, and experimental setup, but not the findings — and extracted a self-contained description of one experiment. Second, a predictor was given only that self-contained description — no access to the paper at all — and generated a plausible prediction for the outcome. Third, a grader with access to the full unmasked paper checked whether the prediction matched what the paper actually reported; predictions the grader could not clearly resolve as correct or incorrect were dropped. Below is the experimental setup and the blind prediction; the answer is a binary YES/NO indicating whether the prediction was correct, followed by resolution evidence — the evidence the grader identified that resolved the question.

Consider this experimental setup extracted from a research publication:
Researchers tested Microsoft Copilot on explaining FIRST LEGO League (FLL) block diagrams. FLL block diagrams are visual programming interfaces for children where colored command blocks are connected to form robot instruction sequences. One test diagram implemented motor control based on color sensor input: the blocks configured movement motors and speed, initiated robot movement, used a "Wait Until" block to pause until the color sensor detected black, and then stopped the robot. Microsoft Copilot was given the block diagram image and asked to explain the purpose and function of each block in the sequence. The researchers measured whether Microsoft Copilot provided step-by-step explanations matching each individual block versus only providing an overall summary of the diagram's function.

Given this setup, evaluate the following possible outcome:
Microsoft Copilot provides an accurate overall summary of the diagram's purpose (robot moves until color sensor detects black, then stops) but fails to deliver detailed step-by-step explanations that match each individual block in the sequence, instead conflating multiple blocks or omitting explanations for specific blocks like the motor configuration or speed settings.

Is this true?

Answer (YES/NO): NO